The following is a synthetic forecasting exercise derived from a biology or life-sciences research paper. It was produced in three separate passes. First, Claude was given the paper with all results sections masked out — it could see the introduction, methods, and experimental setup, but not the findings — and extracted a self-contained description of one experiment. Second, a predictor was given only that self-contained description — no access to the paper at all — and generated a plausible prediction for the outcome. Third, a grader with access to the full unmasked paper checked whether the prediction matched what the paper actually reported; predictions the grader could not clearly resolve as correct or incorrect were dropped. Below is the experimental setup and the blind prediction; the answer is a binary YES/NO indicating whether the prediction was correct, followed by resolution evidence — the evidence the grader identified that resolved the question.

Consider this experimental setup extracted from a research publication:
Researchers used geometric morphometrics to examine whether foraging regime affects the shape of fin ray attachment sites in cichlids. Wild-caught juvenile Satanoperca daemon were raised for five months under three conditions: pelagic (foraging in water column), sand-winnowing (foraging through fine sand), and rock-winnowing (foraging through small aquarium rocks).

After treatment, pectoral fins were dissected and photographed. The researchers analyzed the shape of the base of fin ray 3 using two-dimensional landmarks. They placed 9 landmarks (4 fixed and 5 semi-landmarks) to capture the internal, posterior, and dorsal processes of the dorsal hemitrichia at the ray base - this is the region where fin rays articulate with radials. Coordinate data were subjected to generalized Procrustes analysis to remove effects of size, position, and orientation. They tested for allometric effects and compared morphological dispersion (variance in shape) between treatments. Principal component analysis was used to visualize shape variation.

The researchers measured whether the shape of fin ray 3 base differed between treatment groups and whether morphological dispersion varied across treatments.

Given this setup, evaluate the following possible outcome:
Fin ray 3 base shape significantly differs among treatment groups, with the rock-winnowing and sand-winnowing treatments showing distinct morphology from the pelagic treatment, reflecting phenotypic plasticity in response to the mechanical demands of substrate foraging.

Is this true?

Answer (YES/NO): NO